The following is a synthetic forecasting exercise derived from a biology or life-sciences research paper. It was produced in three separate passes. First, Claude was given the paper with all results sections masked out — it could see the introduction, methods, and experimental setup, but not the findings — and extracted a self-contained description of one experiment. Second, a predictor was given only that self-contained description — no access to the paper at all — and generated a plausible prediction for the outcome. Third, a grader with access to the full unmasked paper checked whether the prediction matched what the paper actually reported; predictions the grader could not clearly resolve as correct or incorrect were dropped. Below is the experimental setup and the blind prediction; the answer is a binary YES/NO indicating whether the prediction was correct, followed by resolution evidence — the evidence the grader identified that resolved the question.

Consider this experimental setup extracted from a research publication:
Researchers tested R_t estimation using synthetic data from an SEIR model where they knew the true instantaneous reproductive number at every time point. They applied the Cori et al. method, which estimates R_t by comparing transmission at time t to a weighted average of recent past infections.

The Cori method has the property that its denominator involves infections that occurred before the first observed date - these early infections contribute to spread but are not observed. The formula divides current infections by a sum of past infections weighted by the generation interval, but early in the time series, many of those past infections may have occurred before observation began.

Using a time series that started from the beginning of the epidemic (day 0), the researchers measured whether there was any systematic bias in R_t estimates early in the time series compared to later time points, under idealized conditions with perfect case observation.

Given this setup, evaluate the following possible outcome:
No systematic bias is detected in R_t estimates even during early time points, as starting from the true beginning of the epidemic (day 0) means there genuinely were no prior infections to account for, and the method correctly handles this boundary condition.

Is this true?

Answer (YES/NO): NO